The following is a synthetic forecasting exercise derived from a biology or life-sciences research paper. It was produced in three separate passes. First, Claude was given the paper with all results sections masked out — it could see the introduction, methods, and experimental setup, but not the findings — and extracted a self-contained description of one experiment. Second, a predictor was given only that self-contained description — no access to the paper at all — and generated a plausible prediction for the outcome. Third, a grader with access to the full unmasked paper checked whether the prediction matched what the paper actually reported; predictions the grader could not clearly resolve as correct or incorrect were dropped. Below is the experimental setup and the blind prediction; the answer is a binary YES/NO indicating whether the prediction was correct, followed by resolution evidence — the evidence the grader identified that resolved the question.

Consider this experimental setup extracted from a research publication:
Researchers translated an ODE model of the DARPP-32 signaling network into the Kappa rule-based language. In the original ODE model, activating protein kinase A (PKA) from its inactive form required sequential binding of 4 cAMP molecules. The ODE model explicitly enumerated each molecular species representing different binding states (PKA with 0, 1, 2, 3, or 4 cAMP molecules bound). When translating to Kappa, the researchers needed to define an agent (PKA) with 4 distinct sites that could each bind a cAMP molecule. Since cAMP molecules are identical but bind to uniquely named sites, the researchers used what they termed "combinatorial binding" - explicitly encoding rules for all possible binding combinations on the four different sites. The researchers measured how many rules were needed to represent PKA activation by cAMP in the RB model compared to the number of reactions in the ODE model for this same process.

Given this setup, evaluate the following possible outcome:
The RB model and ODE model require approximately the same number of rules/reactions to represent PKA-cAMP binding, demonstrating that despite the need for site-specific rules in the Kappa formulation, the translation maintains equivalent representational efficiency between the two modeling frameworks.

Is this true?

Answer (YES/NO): NO